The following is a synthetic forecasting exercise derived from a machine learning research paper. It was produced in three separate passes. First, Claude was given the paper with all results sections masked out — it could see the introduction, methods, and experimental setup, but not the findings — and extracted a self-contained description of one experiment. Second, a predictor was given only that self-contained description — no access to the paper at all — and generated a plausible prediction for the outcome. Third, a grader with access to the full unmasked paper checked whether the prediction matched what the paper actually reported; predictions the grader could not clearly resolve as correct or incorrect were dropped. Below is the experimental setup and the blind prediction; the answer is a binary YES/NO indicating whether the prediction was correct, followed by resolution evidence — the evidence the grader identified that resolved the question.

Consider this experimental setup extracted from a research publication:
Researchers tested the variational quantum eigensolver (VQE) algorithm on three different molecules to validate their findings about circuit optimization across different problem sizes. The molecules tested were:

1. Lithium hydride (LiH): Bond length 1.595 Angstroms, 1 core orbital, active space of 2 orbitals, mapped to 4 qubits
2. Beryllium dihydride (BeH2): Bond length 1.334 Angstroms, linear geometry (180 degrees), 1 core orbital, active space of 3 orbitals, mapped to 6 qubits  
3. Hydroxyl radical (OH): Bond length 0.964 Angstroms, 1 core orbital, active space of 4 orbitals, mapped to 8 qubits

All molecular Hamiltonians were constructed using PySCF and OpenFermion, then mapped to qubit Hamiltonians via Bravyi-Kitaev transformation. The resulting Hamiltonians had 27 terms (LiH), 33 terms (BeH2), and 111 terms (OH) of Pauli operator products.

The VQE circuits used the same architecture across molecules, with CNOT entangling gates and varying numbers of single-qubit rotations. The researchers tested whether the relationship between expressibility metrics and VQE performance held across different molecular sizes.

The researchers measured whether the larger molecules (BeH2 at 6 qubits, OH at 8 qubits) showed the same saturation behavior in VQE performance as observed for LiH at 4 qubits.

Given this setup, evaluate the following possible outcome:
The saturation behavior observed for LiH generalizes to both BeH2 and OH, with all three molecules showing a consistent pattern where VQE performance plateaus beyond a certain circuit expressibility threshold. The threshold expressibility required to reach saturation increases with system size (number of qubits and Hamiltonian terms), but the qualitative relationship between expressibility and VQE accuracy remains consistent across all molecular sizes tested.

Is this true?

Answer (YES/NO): NO